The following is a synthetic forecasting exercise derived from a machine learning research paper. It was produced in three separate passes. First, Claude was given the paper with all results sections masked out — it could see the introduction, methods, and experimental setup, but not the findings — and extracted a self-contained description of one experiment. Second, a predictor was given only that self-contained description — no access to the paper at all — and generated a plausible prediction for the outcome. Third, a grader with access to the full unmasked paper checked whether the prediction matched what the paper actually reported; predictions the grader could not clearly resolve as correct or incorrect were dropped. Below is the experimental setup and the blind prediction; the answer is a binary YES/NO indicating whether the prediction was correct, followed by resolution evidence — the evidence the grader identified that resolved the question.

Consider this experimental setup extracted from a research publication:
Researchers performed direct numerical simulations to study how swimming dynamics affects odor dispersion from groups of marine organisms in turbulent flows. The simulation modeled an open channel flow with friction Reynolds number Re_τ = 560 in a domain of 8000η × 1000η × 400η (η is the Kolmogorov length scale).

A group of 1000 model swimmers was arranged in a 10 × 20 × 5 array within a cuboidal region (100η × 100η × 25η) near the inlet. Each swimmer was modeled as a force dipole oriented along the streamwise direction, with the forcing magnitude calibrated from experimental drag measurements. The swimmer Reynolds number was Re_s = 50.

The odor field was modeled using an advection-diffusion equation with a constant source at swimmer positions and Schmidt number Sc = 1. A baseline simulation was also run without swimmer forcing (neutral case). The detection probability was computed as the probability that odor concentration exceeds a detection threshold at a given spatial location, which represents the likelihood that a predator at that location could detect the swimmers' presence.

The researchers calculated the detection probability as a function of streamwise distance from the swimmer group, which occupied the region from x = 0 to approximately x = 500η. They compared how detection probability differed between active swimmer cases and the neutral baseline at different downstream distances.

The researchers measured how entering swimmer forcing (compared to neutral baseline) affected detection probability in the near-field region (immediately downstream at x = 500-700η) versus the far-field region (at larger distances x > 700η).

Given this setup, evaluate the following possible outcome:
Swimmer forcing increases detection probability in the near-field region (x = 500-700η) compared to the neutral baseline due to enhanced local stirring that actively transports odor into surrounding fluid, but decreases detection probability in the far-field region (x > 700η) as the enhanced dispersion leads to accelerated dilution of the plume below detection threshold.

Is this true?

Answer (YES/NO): YES